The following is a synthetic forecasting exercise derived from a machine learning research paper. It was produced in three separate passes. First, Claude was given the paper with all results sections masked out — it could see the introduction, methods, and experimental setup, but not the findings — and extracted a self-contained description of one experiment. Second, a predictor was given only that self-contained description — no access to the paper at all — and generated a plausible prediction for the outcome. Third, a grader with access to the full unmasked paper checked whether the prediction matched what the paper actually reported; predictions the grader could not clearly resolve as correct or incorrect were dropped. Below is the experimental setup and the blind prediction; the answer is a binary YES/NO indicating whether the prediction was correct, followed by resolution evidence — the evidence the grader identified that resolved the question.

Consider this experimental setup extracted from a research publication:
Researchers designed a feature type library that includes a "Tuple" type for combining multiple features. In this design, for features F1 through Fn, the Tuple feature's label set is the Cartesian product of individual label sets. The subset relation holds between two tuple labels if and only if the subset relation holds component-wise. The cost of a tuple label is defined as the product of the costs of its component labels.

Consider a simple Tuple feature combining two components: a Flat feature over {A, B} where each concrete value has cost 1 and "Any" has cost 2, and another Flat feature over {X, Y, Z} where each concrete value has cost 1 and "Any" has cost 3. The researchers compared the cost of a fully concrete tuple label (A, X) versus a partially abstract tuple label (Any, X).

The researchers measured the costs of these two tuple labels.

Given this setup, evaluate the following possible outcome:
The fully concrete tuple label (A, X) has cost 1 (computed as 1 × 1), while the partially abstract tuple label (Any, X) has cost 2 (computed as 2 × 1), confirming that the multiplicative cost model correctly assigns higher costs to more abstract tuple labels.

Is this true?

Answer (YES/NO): YES